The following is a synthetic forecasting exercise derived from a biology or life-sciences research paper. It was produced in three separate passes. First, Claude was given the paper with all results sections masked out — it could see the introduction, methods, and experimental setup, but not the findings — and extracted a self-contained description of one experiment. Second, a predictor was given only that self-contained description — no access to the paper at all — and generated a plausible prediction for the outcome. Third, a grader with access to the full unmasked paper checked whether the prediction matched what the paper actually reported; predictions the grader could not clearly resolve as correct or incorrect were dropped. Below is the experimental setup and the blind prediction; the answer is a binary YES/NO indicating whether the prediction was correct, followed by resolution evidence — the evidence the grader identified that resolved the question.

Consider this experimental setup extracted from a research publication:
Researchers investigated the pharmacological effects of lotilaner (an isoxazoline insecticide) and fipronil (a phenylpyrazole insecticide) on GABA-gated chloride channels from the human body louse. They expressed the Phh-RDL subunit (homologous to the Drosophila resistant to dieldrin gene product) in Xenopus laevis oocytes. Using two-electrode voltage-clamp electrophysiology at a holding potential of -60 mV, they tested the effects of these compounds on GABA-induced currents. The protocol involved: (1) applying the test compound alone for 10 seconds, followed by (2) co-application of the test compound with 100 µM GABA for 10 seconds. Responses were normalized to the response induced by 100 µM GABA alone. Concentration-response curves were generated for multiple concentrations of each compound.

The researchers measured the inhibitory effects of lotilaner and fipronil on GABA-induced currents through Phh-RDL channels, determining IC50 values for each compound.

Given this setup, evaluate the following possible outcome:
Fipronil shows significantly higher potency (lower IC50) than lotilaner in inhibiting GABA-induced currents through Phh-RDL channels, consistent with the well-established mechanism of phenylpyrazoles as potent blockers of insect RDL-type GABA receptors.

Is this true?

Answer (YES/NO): NO